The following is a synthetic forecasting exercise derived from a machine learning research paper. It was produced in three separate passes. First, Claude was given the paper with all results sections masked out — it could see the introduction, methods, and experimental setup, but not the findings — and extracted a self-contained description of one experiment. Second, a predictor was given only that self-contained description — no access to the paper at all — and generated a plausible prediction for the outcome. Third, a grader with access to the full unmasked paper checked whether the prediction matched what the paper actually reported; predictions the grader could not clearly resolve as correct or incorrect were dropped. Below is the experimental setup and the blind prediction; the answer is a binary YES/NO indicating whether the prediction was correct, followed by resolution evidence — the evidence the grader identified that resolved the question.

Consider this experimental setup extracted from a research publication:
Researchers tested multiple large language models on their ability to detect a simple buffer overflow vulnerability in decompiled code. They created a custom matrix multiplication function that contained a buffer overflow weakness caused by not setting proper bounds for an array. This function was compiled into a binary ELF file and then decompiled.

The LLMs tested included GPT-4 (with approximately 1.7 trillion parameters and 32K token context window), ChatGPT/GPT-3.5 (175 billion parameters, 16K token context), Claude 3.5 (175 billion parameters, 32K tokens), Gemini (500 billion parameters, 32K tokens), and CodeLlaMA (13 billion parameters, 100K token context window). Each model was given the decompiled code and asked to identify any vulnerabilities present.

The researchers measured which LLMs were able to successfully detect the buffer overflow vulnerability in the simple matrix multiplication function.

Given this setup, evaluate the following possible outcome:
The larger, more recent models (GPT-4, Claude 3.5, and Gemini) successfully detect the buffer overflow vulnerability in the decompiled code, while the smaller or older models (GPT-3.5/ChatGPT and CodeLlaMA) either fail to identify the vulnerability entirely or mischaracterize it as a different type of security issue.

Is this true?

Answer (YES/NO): NO